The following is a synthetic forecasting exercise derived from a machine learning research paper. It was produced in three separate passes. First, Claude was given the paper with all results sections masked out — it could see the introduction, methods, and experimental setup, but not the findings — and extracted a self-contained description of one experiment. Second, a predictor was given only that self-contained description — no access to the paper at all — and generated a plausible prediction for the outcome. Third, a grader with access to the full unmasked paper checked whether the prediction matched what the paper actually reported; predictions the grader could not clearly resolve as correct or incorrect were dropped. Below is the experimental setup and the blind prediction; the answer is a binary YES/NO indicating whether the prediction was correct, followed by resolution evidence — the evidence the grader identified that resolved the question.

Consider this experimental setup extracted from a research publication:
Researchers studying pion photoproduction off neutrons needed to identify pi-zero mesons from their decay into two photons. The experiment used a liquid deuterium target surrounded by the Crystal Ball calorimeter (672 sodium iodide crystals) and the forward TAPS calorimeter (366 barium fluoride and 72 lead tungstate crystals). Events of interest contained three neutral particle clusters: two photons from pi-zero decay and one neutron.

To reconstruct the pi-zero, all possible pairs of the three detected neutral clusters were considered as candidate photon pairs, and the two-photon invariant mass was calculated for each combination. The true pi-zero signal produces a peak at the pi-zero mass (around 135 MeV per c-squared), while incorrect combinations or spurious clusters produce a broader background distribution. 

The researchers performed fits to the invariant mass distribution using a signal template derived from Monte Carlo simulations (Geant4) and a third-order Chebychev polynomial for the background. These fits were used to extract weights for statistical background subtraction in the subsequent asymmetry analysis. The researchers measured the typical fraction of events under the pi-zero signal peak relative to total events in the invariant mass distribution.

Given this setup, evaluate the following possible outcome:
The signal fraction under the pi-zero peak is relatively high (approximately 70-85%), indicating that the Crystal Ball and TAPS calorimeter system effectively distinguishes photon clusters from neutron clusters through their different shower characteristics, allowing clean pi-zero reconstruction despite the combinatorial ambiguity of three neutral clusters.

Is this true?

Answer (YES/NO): NO